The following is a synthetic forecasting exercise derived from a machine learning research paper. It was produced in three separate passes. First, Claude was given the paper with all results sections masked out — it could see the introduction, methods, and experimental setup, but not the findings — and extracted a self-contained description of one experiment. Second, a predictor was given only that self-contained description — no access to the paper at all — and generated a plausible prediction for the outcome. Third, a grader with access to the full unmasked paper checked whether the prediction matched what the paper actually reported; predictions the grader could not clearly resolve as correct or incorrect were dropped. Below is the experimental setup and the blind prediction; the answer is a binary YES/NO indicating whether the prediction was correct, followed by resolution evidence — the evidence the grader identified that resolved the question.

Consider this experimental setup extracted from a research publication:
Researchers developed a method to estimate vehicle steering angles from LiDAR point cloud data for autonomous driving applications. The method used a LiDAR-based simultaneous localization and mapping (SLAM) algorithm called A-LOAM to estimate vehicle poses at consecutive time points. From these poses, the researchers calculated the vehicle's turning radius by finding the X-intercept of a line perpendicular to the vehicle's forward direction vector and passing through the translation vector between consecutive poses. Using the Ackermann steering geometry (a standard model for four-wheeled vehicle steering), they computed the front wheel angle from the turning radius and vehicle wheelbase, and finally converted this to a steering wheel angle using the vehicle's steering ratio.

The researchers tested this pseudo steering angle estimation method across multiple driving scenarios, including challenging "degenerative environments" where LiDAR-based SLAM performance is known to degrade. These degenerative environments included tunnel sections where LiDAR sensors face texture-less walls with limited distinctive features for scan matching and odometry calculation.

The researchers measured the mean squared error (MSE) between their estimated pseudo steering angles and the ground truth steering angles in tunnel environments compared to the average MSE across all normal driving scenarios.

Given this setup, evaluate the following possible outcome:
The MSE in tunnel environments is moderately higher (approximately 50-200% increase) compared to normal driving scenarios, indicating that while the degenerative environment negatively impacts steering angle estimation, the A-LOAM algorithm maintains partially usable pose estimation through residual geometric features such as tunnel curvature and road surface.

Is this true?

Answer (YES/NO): NO